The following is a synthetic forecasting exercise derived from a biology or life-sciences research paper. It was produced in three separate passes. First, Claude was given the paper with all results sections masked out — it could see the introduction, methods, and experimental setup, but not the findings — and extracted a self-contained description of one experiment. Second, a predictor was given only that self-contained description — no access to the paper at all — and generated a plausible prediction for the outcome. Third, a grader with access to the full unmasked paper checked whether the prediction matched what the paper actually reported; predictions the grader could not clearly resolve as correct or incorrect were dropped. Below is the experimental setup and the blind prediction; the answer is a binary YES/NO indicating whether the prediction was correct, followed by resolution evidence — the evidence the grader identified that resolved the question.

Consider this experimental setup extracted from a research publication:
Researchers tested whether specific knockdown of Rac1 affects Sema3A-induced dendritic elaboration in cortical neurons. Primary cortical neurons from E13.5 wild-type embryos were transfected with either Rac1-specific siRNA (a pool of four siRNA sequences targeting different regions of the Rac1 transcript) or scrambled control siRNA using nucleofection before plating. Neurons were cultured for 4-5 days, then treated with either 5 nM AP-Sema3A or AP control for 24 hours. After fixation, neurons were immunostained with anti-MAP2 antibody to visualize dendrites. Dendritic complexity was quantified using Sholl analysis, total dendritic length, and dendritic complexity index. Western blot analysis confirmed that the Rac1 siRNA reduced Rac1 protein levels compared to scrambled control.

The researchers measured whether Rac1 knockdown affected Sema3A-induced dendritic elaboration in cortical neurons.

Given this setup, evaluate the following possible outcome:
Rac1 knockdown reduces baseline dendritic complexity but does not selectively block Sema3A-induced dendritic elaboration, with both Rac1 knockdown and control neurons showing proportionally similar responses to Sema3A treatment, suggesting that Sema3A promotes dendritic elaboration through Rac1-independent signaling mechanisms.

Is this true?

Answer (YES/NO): NO